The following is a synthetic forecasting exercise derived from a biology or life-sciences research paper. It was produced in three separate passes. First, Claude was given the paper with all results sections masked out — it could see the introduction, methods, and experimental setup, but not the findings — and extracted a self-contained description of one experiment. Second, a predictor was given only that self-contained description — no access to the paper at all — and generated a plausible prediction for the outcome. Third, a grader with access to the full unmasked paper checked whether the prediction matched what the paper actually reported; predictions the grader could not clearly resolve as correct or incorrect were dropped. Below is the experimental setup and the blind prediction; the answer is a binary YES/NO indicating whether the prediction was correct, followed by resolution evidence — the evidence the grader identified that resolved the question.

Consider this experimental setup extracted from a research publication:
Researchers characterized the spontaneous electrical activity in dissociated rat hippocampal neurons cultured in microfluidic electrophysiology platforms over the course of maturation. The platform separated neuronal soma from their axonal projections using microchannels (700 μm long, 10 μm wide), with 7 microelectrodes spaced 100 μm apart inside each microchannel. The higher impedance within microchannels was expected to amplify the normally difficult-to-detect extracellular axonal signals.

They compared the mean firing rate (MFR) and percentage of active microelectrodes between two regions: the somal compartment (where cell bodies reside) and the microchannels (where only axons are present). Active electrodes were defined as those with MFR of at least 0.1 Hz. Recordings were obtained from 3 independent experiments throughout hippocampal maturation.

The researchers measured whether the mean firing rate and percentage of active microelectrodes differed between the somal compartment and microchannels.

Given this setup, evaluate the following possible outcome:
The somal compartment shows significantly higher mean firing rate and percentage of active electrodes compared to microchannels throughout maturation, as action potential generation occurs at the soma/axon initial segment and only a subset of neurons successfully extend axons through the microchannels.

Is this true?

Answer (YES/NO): NO